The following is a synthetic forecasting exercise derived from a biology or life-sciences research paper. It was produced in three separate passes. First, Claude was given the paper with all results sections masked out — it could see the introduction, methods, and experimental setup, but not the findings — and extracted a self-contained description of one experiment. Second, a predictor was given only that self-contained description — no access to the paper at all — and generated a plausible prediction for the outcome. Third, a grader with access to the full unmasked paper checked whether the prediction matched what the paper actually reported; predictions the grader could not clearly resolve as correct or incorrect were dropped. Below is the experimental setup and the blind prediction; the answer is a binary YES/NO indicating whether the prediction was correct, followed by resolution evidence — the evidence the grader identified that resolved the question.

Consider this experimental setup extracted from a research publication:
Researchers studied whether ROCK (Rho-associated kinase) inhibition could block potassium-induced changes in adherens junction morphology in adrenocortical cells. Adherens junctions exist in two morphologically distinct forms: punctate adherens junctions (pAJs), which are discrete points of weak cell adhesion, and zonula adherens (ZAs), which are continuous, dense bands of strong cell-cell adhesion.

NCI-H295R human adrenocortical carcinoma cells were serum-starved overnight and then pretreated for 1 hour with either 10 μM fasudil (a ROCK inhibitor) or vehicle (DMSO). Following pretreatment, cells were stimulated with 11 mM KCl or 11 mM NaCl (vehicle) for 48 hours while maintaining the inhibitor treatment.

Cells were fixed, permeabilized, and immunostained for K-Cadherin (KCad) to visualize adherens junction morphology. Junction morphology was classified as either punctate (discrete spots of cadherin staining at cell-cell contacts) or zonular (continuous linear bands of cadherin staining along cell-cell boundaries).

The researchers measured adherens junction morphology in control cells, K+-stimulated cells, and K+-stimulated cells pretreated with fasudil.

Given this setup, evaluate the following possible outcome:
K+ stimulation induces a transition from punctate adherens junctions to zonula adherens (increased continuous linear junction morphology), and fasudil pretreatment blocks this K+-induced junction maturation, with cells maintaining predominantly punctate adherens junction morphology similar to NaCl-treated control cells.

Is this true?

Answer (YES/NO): YES